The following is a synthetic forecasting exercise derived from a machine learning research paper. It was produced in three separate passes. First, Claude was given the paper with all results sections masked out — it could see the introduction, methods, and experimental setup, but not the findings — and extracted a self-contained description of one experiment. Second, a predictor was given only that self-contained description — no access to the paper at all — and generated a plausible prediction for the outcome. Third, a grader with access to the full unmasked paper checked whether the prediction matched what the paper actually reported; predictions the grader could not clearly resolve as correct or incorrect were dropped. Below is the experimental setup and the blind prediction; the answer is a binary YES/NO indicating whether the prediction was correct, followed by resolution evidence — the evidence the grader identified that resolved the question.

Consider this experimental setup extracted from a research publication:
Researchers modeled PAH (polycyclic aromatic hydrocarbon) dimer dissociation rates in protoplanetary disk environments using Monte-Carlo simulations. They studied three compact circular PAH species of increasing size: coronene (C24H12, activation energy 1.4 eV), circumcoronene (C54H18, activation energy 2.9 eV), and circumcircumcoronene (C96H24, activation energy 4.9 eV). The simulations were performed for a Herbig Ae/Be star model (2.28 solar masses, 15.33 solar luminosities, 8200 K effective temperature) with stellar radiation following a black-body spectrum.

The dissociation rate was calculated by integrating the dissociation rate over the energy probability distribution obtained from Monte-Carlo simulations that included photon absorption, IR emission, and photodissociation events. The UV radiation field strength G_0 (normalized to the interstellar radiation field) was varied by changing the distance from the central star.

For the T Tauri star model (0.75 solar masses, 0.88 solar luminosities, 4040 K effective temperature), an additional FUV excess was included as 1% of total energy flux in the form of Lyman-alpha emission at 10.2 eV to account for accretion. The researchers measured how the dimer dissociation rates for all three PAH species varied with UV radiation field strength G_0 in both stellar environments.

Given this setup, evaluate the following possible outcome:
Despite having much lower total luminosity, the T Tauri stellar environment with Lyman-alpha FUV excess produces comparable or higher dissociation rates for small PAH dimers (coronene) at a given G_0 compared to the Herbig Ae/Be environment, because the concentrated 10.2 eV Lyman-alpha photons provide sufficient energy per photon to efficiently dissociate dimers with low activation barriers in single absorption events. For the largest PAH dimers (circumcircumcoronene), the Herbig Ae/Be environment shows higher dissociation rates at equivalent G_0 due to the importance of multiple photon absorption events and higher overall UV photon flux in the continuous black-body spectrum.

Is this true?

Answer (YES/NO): NO